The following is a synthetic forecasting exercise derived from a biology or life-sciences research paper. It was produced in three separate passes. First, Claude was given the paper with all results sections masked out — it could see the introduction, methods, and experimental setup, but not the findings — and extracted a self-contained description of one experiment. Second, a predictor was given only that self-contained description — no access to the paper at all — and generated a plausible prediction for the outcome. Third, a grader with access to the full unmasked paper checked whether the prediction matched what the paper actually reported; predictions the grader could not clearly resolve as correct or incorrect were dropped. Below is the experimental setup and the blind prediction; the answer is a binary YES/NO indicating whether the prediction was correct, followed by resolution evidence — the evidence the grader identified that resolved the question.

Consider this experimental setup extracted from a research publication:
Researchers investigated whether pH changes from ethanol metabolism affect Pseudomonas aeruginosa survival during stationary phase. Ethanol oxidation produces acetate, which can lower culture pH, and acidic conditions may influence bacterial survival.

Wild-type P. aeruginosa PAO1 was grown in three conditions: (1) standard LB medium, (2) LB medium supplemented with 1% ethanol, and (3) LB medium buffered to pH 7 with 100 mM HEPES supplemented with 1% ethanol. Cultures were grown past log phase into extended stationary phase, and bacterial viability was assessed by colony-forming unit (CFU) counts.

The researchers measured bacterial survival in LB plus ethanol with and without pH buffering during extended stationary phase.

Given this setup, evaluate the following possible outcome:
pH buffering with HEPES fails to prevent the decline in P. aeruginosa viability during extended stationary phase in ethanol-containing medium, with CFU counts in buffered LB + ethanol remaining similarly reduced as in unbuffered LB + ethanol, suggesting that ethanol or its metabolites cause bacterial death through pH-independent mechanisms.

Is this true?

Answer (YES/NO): NO